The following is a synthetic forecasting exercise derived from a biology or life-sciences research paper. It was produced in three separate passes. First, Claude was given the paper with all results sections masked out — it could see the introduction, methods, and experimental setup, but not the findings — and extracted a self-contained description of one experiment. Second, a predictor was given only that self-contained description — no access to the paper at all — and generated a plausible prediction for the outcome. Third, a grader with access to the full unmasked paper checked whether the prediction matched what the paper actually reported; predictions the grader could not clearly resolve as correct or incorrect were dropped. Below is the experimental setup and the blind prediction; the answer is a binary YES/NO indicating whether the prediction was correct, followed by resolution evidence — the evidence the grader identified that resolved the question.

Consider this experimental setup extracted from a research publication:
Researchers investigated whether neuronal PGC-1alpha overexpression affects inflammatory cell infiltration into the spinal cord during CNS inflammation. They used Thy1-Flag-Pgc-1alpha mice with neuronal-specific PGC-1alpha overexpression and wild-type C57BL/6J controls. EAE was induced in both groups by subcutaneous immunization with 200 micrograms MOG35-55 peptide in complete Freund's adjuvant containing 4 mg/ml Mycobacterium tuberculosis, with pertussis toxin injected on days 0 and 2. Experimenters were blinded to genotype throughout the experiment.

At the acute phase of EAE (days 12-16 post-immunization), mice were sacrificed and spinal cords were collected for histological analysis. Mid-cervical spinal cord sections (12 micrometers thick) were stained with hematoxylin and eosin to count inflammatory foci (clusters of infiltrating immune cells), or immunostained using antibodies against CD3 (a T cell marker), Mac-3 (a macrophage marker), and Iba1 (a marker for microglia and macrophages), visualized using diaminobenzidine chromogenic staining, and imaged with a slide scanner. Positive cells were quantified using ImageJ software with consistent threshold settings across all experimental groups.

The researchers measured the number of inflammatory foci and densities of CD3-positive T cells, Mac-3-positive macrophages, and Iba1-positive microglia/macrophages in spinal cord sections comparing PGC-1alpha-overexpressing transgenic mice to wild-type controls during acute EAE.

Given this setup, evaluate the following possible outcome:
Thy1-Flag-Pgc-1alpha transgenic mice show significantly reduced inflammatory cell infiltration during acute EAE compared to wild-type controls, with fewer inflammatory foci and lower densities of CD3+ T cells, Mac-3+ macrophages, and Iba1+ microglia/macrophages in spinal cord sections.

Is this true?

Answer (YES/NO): NO